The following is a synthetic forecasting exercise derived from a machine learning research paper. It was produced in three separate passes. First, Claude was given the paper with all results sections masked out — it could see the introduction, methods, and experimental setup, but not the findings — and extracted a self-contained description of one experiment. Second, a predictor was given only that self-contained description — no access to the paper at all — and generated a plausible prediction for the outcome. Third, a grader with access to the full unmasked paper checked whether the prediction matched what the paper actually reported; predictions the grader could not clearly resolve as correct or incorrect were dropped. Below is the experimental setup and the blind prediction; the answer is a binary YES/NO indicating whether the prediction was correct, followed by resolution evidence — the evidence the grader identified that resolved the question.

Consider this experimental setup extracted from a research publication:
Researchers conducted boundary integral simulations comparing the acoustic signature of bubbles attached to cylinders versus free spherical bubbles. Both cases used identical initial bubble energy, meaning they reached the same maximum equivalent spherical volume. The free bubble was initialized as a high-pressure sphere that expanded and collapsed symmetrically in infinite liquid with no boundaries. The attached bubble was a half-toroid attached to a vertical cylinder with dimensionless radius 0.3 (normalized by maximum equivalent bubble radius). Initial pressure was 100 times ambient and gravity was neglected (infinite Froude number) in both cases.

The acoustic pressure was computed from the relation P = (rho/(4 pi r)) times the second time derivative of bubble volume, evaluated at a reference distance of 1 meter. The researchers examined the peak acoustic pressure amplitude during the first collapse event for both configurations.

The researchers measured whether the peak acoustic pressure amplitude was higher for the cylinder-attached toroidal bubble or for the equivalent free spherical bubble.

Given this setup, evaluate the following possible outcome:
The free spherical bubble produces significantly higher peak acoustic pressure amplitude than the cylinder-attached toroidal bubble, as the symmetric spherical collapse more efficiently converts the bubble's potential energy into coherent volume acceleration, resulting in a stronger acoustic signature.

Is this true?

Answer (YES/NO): NO